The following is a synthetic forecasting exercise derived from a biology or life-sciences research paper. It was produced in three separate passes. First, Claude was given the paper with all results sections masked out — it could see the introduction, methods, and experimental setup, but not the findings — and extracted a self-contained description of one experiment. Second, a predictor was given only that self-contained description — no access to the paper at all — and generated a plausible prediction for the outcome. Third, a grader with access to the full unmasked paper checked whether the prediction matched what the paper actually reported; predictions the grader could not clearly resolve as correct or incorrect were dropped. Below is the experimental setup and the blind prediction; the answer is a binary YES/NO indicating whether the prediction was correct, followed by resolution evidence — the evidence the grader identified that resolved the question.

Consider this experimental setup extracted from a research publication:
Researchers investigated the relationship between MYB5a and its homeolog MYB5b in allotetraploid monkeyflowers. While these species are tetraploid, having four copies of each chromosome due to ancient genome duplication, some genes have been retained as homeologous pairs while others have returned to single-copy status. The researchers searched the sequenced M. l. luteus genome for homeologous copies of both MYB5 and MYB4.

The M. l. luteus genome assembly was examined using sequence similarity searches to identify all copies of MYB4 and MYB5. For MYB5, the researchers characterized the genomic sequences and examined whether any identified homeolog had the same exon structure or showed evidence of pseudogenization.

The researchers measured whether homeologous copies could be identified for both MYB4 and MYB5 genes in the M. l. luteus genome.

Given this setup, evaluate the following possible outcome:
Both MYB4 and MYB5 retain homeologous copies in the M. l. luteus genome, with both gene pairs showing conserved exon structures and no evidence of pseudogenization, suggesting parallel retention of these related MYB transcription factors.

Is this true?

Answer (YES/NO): NO